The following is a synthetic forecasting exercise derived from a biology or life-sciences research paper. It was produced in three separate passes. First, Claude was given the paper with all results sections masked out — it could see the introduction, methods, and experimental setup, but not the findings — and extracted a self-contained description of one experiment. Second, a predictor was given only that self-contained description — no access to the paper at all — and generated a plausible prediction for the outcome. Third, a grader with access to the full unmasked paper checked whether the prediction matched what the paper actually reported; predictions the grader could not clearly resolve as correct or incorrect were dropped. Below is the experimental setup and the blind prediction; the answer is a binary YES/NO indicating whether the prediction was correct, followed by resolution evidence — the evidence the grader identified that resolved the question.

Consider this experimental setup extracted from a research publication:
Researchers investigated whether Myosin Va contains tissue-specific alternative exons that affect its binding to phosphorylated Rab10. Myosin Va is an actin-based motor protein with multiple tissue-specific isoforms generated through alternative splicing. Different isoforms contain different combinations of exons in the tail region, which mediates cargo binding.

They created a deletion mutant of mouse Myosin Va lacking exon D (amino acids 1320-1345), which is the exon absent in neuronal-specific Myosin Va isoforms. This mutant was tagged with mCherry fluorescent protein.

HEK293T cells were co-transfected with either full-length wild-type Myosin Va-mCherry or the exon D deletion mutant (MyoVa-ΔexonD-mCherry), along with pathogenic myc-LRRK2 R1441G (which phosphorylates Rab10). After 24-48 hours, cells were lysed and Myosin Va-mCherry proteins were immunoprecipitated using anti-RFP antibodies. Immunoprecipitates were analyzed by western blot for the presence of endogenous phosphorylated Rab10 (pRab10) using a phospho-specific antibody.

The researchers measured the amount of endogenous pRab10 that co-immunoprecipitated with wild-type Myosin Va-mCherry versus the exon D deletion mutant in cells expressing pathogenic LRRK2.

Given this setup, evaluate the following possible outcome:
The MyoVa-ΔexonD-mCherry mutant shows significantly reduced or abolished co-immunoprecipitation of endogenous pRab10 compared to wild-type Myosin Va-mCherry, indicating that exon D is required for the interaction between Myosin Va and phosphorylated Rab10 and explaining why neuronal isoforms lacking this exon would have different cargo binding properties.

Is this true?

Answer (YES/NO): NO